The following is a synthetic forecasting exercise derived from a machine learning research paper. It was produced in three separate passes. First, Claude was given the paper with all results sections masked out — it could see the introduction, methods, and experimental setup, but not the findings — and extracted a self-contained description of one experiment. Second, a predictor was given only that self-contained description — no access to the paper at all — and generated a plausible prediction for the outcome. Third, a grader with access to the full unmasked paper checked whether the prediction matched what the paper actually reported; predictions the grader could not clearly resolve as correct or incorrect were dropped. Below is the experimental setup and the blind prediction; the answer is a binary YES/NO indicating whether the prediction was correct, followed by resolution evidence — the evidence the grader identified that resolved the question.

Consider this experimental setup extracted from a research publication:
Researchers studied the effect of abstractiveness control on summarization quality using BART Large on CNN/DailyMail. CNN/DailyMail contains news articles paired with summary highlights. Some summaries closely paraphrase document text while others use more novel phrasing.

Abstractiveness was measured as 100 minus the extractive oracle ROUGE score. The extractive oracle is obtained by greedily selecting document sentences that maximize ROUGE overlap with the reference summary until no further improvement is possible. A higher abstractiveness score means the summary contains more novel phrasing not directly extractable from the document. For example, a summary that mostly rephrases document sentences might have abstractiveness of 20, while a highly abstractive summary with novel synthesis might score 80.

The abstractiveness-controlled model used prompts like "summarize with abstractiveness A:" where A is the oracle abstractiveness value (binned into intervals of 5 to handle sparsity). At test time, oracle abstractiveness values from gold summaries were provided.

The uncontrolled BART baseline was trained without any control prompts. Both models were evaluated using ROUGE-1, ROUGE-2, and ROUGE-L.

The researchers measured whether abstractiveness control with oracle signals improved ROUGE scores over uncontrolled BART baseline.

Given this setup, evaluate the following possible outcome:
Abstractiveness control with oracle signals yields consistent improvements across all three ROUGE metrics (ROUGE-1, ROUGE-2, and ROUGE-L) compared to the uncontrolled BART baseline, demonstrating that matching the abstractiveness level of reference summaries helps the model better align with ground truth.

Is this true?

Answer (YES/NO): YES